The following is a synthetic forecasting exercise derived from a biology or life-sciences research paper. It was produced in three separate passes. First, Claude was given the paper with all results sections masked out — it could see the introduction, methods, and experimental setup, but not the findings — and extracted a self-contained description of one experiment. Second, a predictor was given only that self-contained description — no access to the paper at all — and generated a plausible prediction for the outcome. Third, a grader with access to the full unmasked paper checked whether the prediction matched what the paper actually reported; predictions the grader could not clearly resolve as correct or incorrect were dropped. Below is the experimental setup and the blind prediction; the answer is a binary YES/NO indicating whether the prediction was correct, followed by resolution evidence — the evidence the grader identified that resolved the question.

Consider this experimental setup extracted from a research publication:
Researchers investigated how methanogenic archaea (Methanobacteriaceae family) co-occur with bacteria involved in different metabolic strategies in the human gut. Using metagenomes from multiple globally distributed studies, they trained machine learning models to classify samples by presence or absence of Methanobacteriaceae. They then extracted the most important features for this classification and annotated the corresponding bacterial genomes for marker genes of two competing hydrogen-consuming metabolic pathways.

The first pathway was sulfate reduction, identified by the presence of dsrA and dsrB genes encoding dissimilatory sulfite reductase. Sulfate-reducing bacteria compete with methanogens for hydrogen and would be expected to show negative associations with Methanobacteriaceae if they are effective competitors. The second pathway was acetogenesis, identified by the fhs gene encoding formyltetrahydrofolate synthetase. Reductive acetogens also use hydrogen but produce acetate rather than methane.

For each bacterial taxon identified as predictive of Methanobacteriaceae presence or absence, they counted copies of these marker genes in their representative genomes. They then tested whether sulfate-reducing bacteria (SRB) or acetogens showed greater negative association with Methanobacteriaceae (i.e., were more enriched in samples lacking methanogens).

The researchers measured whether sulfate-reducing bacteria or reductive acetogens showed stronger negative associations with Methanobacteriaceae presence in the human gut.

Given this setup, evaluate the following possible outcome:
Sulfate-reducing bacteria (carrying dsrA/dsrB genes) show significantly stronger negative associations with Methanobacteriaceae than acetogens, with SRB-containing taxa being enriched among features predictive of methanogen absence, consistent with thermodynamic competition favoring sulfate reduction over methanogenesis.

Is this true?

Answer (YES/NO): NO